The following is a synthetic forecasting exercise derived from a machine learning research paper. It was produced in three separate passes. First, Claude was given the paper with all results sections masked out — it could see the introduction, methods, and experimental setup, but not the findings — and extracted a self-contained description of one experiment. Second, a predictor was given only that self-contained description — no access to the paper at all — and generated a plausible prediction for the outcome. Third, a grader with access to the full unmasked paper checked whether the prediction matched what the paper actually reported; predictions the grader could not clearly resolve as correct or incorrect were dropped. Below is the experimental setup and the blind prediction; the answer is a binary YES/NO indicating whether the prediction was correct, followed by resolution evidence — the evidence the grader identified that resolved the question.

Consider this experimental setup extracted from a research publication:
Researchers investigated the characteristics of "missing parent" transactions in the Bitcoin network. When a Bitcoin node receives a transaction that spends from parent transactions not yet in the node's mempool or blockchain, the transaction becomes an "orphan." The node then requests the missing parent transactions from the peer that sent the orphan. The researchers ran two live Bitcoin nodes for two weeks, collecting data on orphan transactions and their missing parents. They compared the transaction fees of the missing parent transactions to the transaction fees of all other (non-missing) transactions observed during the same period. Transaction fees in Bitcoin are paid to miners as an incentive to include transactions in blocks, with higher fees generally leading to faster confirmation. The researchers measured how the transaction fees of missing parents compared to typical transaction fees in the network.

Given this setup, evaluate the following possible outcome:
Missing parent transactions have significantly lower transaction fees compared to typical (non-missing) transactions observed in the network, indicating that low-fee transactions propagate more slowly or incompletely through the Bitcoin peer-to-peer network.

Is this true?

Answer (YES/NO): YES